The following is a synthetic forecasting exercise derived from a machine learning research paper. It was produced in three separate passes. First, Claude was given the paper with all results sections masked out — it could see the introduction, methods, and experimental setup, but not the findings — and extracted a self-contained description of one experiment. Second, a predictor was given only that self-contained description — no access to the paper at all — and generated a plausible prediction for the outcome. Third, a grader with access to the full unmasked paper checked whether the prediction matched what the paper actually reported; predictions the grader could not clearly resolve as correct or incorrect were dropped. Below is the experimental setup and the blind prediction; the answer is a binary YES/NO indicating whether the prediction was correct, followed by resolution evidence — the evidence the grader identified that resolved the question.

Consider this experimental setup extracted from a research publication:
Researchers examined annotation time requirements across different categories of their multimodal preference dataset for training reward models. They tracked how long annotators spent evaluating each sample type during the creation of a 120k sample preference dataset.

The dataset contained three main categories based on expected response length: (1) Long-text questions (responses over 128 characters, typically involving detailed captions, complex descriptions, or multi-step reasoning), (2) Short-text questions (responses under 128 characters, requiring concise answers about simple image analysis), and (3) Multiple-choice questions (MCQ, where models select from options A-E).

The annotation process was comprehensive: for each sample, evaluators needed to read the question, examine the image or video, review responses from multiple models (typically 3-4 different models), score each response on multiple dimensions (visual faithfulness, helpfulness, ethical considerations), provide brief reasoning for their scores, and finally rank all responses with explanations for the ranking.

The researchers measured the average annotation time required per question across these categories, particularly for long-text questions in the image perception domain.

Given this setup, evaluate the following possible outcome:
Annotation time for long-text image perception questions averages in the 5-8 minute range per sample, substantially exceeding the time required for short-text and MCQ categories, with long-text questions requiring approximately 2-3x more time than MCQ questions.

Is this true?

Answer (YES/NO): NO